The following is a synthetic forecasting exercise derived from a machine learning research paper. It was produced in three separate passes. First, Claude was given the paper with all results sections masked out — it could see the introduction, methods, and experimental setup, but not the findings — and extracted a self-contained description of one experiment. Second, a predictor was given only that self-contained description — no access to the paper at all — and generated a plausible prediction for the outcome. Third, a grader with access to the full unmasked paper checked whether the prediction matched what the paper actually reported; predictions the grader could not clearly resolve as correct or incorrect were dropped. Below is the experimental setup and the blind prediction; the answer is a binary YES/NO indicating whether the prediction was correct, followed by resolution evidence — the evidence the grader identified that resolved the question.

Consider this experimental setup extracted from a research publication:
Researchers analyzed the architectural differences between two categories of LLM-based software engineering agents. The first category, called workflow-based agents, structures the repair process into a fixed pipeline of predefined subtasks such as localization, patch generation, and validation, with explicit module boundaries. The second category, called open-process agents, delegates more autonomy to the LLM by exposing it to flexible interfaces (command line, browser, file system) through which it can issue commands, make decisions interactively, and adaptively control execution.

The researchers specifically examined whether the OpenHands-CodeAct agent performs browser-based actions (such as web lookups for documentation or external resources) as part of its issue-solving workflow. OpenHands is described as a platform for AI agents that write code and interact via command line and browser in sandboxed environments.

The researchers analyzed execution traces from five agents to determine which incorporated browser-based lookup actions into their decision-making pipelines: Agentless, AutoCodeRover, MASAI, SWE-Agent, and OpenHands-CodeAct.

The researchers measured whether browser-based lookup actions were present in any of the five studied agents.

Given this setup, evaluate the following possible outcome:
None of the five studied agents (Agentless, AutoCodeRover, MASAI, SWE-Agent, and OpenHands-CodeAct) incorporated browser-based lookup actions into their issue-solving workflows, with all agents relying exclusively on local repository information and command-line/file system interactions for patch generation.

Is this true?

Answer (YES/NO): NO